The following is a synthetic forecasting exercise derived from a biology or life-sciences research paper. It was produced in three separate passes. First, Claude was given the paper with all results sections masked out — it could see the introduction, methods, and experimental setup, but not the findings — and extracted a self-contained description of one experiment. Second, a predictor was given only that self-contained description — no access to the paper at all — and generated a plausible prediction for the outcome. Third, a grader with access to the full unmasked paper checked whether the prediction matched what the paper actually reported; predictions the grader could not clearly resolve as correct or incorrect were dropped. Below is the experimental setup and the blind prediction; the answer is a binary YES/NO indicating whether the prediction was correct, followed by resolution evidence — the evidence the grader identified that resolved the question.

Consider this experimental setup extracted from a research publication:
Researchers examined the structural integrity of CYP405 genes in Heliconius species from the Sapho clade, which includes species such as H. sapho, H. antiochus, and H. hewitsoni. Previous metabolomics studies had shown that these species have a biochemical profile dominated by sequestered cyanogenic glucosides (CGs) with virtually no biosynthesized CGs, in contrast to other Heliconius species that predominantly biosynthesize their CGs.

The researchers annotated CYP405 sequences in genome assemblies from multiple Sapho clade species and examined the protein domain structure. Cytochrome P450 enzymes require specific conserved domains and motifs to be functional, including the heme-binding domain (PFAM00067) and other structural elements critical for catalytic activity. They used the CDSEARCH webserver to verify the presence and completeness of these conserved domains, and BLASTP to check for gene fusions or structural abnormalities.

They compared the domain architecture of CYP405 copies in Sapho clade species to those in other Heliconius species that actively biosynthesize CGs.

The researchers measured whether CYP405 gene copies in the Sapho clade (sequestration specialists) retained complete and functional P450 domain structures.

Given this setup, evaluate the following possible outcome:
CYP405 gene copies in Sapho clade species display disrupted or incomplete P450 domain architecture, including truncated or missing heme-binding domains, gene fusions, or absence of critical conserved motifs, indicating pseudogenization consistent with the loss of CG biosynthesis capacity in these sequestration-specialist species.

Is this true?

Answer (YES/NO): YES